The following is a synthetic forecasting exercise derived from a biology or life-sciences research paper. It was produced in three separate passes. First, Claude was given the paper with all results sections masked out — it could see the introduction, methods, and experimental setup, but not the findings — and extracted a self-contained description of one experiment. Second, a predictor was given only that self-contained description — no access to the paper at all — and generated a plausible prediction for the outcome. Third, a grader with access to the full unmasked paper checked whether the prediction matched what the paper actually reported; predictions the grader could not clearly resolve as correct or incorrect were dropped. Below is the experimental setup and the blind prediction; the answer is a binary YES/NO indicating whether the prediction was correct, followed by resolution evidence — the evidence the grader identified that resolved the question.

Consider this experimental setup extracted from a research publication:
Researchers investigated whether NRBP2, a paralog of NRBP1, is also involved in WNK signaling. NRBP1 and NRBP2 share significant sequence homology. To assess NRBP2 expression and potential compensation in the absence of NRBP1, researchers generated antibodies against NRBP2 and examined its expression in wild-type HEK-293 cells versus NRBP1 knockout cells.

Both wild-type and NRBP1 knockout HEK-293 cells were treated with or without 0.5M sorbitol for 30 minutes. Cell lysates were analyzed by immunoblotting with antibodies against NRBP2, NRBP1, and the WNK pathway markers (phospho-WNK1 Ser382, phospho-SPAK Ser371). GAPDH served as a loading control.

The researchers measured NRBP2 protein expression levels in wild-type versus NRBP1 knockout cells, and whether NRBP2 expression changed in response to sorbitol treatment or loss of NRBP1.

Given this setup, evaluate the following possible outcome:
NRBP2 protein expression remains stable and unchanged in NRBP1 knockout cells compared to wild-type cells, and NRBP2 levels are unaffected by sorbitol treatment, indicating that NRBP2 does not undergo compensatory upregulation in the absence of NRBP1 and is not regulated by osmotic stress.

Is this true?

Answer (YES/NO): YES